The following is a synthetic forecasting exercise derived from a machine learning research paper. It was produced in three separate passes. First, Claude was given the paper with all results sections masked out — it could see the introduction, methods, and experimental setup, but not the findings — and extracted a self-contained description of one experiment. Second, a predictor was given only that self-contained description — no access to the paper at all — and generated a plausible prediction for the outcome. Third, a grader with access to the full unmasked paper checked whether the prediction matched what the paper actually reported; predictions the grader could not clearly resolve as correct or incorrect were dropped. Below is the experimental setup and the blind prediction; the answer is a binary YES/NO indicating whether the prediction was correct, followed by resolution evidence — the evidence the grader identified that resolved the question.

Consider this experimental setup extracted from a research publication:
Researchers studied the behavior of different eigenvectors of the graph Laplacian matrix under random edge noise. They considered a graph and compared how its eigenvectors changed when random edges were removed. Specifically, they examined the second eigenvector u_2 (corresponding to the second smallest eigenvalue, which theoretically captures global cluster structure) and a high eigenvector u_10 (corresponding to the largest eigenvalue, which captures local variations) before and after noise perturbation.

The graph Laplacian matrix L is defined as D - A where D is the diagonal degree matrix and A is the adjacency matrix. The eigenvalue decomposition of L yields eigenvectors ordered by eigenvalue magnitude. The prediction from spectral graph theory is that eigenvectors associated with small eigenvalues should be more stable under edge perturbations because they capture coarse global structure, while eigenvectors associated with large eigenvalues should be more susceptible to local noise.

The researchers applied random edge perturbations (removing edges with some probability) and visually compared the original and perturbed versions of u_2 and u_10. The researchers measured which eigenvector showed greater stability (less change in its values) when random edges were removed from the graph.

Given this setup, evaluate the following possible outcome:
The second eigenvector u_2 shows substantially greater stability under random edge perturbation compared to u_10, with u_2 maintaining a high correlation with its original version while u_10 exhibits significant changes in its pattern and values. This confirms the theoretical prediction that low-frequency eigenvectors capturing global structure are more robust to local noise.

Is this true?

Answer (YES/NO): YES